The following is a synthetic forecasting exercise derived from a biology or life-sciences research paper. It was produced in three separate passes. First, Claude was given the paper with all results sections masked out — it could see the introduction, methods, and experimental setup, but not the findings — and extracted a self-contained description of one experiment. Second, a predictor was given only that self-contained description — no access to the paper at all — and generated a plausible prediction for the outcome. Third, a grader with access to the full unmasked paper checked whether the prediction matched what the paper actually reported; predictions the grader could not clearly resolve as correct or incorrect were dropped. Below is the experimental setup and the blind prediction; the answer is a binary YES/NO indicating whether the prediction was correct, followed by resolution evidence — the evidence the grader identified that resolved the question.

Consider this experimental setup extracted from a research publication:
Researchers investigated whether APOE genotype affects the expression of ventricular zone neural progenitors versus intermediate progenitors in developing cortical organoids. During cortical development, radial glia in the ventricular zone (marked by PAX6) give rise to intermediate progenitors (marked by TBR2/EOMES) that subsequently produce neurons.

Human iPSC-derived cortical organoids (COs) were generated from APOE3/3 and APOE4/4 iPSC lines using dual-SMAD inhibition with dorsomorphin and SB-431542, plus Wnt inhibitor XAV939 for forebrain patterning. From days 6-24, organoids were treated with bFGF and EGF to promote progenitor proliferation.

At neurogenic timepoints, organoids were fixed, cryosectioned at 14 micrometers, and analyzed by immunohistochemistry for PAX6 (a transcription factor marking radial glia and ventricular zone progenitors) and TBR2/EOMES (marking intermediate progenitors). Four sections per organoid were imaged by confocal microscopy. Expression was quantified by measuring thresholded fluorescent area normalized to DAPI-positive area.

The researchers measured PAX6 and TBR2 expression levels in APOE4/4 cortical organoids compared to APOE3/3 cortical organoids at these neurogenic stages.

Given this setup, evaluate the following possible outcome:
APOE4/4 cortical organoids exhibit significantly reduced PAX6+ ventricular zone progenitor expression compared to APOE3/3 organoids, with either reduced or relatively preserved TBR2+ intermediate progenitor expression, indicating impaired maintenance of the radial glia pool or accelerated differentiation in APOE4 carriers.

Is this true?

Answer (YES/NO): NO